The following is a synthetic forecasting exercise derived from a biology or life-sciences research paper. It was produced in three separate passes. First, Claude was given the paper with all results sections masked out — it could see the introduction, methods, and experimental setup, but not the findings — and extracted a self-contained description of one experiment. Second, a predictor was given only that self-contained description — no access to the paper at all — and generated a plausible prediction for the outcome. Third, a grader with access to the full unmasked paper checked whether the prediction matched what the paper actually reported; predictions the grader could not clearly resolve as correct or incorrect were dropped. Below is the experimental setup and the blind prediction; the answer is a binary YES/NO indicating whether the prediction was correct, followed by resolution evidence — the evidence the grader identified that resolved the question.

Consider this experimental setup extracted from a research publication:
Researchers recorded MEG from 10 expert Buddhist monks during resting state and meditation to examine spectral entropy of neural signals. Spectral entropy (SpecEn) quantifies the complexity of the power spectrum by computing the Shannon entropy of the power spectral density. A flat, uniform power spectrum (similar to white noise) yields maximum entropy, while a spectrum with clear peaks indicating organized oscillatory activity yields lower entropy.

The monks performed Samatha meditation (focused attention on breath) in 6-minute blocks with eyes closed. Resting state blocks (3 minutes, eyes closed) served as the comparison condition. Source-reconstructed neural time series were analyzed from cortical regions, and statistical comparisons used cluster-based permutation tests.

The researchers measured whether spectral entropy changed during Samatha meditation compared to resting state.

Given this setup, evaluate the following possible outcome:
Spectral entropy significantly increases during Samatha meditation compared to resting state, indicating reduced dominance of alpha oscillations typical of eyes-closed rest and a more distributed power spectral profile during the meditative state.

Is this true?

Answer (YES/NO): NO